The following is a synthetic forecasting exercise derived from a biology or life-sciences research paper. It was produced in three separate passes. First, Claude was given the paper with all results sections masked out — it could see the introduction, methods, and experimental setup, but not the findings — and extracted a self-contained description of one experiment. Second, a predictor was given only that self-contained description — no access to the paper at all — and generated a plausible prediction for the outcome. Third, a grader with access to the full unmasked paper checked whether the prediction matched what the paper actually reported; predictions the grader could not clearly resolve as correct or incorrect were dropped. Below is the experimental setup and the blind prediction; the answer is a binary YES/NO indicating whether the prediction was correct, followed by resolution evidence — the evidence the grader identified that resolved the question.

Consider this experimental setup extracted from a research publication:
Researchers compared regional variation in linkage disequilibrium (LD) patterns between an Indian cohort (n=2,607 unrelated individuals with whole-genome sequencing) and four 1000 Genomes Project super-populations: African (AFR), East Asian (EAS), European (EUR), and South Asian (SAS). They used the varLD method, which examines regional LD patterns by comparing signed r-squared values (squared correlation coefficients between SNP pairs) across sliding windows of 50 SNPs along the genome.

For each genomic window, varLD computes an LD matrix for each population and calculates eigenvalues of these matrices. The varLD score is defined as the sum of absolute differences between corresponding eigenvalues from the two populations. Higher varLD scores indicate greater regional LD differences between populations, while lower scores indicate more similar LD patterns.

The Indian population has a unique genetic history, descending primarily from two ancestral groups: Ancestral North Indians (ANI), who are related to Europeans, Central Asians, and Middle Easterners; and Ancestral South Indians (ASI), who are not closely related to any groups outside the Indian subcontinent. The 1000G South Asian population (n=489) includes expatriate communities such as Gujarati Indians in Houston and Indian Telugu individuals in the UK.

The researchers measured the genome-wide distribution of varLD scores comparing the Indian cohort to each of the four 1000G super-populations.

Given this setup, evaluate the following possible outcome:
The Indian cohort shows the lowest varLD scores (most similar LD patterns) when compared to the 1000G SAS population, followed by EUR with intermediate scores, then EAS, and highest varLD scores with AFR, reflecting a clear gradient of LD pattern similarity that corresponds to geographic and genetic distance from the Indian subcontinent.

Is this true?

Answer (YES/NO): YES